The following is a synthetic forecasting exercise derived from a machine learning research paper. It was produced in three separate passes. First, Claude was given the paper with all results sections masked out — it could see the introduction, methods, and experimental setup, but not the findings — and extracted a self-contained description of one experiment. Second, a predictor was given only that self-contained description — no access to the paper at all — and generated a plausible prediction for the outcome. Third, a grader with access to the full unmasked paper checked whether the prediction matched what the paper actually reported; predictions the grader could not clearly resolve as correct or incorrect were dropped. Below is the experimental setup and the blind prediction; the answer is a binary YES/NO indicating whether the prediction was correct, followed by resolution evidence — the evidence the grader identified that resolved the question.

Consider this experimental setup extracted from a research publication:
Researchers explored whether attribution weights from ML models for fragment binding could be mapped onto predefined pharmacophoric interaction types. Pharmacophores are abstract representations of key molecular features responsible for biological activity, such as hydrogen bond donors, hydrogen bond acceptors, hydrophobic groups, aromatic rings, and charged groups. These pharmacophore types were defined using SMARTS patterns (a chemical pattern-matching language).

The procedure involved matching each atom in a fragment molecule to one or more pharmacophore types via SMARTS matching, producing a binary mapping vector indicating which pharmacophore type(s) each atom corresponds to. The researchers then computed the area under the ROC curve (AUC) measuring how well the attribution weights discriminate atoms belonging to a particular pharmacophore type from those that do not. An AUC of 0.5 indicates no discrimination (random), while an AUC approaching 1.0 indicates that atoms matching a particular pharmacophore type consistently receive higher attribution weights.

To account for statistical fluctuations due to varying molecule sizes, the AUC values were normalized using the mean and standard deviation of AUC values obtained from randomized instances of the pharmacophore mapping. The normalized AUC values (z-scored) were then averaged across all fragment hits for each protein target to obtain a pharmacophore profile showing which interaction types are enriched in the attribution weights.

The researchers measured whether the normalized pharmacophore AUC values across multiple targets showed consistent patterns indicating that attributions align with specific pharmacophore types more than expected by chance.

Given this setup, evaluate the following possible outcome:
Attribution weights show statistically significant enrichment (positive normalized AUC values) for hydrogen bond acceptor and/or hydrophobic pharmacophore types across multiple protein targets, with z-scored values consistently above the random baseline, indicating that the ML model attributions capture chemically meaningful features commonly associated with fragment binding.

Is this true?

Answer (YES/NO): NO